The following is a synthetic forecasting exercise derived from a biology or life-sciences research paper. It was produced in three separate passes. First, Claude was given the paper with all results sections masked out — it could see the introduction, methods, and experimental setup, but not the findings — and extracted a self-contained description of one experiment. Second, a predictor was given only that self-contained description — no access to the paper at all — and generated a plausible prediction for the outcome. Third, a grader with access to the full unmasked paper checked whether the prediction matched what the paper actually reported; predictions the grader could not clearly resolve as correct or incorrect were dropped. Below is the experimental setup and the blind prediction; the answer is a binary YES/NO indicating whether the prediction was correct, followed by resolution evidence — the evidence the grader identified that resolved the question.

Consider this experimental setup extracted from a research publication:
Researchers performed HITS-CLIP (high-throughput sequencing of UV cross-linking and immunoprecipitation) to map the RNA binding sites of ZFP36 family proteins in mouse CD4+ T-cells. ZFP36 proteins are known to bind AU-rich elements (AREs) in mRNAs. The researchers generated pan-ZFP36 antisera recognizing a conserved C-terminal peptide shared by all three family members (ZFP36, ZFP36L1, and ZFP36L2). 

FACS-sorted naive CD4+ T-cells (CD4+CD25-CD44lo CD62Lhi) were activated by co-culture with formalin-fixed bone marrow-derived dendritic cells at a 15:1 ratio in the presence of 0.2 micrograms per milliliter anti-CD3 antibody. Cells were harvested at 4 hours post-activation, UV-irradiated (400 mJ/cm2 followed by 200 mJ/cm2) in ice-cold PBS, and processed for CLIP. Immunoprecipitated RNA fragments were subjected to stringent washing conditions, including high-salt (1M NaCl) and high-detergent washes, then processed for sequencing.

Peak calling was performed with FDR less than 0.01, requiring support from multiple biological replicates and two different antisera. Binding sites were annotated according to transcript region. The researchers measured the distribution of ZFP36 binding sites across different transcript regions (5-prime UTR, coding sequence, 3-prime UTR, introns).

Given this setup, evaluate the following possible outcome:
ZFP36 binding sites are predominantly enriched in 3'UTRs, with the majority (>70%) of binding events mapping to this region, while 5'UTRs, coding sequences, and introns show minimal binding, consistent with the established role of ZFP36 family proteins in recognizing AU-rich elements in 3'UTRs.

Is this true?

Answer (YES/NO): YES